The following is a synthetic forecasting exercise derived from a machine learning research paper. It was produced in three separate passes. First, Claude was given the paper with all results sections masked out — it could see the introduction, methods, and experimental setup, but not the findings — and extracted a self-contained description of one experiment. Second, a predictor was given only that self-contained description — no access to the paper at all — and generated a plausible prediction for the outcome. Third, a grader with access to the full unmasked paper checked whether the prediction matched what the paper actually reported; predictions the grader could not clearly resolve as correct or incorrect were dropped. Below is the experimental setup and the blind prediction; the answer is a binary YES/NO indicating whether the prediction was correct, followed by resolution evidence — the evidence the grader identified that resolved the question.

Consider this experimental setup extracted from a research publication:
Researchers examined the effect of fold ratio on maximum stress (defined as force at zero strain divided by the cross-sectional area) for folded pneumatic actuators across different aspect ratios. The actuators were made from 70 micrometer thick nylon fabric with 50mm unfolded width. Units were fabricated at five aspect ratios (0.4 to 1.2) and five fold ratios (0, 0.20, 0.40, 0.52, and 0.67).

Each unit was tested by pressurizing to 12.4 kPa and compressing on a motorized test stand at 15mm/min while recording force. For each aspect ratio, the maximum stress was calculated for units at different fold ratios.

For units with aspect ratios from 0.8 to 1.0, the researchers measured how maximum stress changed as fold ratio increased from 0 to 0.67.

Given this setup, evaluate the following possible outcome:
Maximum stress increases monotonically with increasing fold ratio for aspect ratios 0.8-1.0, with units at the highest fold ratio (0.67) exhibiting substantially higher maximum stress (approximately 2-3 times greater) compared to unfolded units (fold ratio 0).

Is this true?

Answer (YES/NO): NO